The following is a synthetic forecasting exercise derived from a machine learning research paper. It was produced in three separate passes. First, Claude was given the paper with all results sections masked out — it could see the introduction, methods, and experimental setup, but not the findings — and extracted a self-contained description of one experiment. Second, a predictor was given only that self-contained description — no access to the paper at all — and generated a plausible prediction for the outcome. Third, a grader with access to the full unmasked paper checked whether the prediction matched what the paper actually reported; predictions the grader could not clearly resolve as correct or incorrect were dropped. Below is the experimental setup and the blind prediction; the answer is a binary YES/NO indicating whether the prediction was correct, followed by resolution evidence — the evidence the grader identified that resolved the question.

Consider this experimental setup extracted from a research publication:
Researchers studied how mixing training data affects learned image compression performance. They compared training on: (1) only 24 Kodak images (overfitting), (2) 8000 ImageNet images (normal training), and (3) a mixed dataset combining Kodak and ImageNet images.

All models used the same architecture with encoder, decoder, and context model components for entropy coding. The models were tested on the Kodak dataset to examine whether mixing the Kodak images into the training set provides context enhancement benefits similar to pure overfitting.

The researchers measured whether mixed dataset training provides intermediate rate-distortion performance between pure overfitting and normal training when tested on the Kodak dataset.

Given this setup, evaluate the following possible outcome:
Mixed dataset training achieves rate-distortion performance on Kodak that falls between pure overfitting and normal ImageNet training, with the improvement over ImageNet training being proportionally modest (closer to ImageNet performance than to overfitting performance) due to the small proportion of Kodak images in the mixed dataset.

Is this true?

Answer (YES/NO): NO